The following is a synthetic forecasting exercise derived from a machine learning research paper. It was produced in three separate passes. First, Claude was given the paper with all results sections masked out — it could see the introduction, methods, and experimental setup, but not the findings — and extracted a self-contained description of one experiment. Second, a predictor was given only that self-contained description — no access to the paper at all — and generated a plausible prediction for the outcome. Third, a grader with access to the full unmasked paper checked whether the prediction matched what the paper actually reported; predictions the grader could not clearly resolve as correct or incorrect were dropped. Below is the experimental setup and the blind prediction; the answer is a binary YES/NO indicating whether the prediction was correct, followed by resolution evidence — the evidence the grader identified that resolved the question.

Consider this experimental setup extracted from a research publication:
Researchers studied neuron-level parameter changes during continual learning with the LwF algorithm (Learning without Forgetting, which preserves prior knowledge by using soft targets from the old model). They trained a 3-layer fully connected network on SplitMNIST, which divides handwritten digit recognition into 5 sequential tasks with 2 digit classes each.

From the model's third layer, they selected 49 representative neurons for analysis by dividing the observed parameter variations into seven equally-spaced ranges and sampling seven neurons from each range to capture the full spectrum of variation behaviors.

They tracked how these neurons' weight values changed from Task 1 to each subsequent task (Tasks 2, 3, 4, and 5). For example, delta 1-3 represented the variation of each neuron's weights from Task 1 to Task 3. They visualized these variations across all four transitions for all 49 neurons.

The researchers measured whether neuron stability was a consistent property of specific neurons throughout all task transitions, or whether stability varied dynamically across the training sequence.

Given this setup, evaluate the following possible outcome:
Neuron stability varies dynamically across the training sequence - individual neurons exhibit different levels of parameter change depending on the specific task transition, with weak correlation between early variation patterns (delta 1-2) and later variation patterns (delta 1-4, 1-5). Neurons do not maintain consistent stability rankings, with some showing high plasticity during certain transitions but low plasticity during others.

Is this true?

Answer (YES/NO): NO